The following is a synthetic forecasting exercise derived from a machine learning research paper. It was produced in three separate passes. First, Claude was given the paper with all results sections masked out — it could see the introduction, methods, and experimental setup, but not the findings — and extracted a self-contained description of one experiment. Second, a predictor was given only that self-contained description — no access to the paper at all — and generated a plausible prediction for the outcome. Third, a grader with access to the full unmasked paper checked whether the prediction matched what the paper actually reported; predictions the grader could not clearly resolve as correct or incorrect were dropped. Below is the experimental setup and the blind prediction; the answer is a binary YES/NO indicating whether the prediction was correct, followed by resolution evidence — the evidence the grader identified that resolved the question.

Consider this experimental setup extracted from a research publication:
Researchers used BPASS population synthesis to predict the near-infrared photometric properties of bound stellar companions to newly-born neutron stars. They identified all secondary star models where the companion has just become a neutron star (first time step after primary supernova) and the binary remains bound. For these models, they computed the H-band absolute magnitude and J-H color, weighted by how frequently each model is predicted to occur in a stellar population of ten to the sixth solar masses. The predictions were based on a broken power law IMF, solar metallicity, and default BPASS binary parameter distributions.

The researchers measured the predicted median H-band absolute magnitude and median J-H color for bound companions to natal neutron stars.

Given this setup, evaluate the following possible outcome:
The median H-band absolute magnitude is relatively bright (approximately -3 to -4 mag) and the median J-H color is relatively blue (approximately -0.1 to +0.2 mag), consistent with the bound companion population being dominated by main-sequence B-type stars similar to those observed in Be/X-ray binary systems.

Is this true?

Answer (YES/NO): NO